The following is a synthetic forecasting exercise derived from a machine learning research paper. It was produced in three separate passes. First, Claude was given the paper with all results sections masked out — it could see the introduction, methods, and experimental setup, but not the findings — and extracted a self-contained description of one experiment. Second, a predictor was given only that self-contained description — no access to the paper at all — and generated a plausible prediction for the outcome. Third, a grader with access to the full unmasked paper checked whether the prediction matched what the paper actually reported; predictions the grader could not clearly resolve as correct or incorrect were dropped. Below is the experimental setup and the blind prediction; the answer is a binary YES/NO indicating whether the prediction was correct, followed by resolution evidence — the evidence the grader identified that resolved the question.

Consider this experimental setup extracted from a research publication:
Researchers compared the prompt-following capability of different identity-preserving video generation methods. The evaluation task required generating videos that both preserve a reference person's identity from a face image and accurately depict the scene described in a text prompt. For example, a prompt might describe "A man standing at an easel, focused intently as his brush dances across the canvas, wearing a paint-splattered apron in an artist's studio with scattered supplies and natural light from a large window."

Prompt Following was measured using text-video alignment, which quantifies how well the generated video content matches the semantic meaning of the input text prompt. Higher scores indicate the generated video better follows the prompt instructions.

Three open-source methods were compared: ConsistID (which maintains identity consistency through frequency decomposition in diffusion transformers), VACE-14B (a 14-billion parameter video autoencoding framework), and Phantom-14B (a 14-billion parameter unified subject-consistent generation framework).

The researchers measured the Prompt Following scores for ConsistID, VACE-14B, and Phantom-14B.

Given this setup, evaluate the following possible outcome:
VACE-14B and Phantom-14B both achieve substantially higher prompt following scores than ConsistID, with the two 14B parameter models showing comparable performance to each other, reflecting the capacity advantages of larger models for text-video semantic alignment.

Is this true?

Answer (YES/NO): NO